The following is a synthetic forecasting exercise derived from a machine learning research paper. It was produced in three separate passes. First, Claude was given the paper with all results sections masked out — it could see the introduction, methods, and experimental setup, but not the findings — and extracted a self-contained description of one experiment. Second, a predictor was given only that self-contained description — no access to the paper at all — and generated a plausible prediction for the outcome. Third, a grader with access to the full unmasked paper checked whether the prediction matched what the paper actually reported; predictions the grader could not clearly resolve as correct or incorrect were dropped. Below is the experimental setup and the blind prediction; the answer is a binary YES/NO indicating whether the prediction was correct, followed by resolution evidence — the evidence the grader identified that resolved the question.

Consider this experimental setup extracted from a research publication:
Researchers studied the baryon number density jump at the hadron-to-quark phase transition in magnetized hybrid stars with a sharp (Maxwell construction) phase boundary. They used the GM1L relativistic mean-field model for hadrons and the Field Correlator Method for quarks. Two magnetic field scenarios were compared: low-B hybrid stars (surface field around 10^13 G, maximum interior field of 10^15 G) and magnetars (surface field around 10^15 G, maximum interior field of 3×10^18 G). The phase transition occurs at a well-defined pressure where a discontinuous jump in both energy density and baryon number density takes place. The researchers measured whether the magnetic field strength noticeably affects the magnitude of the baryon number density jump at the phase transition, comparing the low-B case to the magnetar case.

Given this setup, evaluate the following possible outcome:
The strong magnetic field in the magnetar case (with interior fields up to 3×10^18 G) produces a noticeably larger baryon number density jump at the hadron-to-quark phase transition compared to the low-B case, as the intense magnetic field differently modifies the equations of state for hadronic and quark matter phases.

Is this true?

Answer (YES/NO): NO